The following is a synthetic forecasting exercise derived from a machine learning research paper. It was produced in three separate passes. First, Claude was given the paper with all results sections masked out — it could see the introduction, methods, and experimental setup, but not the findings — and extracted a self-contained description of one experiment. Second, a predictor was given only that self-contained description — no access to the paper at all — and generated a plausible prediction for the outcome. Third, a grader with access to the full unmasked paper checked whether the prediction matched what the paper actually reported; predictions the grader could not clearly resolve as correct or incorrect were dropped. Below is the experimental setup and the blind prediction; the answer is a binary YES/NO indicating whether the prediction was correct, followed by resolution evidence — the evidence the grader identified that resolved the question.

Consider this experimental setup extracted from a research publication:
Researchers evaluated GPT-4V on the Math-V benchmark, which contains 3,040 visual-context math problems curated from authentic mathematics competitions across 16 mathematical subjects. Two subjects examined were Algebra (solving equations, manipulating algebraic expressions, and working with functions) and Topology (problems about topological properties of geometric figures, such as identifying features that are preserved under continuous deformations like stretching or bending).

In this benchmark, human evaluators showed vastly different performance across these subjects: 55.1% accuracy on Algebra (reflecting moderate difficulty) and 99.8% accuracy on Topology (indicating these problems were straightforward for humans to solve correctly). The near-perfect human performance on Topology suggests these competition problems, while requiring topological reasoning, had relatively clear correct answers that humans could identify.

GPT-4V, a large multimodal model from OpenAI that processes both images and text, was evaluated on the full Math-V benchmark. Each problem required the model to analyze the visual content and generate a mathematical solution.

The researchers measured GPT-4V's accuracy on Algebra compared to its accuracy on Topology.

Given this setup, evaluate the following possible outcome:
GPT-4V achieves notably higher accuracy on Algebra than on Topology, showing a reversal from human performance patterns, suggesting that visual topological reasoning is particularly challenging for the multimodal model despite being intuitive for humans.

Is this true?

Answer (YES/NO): YES